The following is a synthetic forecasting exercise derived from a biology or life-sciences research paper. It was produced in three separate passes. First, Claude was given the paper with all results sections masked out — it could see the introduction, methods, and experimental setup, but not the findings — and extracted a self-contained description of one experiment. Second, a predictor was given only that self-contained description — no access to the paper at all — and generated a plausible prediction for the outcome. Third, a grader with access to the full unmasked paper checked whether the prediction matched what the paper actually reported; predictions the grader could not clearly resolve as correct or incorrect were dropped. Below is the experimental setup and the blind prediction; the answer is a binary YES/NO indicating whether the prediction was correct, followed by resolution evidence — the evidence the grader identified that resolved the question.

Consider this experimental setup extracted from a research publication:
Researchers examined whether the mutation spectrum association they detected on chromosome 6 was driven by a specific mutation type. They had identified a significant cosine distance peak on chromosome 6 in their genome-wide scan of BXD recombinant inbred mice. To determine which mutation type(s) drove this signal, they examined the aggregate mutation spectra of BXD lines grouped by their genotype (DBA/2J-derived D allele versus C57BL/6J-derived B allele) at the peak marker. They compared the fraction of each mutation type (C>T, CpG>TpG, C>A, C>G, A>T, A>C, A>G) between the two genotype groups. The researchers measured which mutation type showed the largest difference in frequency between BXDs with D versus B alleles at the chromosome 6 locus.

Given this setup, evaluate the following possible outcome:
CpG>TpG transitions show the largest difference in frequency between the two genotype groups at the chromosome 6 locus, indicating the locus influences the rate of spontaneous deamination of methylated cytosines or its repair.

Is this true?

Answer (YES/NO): NO